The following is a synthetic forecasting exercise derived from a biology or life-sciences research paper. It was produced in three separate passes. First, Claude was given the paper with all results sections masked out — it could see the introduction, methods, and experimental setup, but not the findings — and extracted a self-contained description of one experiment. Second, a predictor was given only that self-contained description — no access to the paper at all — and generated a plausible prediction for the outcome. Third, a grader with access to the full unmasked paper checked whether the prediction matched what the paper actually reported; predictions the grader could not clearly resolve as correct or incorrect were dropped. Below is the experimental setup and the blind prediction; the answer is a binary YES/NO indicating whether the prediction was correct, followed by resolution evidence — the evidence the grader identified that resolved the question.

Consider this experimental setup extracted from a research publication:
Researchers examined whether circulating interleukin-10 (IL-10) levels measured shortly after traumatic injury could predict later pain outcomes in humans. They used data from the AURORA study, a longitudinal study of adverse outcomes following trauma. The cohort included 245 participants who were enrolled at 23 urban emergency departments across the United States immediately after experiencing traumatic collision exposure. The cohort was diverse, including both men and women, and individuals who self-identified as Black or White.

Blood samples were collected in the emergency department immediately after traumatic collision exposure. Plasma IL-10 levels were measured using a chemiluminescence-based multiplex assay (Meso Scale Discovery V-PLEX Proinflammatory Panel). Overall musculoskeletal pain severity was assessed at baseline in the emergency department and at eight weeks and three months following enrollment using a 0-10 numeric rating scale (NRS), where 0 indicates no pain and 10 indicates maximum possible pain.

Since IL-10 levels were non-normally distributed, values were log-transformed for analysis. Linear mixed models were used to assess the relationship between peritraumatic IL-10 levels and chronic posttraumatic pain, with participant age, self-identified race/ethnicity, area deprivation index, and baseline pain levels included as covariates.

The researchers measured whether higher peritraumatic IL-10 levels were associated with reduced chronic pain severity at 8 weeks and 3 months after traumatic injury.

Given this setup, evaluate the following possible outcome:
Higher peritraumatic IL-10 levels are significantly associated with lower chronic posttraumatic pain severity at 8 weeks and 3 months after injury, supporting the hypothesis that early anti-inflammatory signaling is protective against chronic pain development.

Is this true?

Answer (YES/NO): NO